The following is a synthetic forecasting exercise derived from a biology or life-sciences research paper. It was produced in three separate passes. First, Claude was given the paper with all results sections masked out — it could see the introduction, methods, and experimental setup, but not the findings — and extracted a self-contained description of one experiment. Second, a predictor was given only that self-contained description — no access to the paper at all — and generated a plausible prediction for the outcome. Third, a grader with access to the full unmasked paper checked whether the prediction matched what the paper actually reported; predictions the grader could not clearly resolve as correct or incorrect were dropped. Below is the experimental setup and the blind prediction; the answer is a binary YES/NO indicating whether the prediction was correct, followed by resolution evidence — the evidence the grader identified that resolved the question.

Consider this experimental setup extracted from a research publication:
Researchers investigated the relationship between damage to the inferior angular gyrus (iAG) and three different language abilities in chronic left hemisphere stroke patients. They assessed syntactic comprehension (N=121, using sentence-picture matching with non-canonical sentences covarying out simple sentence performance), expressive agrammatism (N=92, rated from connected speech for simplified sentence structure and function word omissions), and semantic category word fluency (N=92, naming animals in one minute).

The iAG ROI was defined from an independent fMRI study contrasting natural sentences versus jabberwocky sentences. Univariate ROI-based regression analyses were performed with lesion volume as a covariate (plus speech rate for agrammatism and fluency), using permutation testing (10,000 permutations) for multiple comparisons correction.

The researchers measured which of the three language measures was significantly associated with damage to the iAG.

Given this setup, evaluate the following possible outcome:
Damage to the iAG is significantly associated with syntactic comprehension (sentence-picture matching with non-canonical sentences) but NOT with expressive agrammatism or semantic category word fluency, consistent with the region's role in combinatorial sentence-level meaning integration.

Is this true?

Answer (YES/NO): NO